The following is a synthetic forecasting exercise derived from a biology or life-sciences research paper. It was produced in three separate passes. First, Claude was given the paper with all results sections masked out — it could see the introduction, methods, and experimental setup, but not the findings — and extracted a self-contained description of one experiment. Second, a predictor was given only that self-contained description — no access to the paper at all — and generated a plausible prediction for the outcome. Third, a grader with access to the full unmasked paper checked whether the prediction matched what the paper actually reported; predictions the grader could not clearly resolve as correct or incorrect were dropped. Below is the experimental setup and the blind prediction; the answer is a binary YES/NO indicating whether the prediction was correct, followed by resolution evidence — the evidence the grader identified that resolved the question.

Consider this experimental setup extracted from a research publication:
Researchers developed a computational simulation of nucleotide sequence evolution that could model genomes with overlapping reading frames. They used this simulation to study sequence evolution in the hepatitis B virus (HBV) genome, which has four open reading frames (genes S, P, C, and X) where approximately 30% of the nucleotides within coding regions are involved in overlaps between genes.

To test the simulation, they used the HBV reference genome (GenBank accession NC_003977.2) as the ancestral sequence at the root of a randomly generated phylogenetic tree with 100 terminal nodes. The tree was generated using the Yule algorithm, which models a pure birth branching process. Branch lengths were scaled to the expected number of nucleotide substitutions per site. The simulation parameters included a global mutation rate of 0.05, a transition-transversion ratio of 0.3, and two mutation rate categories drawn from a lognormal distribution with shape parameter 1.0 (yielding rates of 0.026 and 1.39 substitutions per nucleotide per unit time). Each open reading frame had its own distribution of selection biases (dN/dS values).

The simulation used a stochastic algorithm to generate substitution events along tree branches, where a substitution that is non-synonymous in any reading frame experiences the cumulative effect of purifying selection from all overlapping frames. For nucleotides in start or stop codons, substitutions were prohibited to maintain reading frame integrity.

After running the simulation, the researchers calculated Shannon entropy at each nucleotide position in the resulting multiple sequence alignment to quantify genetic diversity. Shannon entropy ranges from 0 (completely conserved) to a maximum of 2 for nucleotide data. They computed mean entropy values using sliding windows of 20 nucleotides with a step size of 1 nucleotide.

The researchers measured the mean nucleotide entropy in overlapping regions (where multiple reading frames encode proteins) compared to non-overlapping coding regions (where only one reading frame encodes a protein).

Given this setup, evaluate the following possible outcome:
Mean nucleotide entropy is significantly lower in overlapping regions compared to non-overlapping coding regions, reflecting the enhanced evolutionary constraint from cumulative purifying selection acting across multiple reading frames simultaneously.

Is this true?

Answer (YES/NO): YES